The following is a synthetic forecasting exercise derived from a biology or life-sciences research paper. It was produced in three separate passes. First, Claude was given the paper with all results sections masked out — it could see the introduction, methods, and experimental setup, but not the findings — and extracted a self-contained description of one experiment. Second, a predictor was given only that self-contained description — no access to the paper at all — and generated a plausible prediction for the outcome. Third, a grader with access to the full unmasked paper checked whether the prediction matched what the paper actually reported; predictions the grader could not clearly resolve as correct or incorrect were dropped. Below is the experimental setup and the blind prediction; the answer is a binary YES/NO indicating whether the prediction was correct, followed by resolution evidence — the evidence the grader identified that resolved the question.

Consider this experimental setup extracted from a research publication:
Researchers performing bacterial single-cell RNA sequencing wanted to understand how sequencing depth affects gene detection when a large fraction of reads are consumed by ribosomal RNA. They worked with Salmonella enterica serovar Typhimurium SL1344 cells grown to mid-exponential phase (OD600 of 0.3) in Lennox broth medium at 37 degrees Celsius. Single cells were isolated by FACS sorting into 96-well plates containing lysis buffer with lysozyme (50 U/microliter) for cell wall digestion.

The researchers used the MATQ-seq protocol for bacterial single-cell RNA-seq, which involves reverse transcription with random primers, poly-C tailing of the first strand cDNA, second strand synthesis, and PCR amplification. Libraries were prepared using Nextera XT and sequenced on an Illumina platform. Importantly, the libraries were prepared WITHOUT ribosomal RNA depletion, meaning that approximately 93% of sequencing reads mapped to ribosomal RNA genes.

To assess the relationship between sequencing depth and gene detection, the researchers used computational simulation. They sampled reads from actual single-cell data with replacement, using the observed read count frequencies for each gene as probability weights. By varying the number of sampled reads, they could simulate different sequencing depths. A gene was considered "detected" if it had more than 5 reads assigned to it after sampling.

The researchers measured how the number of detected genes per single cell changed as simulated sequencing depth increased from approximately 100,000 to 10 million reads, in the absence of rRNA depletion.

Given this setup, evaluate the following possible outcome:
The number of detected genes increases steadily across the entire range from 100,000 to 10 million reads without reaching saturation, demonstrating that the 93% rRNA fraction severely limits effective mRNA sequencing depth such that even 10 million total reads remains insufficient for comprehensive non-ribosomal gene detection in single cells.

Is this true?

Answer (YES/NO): NO